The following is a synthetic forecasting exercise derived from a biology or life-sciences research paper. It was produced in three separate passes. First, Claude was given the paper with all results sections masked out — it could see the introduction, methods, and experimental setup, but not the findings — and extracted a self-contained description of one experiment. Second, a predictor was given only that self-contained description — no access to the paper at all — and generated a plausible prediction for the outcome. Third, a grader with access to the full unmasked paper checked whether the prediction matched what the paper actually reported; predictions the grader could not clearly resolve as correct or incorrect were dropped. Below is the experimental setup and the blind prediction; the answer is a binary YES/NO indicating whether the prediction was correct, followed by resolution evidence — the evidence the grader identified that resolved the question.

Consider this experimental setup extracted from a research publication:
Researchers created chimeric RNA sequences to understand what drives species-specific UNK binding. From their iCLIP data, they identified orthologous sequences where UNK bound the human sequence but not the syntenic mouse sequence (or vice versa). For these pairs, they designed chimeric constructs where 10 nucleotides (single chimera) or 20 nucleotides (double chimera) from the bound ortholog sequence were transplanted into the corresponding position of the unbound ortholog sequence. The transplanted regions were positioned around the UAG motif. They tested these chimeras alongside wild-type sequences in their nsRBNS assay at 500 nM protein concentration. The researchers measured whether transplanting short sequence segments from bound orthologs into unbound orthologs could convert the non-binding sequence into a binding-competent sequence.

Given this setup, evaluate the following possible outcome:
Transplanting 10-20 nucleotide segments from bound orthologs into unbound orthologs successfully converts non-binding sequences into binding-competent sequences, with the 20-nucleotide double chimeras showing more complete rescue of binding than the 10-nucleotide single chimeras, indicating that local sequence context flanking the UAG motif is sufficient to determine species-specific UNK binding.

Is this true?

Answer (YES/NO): YES